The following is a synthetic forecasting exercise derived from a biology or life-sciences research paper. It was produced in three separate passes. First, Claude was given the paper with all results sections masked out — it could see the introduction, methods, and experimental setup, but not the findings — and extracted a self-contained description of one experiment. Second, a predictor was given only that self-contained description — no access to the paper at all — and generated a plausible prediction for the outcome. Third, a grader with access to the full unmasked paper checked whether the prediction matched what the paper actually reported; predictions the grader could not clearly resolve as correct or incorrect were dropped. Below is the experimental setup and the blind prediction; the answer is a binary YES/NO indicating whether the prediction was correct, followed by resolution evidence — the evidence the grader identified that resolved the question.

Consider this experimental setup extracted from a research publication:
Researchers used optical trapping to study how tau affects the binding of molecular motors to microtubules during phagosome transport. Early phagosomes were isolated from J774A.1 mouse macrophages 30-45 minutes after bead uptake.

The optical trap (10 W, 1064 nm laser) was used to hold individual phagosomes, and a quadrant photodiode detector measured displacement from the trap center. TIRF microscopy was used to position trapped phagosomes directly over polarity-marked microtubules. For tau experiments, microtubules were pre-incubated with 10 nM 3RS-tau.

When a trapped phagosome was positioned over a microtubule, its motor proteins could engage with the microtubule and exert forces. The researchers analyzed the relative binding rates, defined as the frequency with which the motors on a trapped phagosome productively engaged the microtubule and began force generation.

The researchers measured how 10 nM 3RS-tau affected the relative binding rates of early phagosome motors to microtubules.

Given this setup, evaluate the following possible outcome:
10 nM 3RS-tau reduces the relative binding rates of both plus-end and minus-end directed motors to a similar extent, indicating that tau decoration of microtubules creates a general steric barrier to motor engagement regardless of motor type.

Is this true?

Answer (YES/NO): NO